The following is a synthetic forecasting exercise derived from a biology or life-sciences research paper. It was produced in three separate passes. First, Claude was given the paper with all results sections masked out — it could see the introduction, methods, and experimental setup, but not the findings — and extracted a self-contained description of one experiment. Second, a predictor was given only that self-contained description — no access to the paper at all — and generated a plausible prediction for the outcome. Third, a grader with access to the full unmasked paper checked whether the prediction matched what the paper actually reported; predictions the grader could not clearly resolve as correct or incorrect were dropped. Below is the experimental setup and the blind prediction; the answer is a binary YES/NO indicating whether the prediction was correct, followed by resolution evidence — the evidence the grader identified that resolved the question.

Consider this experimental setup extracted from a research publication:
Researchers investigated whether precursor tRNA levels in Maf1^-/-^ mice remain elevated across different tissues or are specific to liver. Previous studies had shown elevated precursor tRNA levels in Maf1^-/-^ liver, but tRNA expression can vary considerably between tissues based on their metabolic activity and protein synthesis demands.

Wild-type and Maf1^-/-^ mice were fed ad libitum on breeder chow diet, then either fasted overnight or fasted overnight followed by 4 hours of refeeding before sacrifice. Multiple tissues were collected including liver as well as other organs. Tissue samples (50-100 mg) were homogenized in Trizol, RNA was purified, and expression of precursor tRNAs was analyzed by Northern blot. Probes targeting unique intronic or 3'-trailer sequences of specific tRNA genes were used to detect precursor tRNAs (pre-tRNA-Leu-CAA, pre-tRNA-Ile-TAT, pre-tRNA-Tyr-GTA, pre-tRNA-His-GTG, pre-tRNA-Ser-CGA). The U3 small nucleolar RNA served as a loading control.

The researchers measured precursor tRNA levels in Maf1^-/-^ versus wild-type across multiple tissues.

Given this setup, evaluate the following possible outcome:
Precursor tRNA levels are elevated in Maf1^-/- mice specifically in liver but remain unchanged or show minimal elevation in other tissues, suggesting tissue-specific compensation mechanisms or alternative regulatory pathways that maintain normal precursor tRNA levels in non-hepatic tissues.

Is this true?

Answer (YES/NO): NO